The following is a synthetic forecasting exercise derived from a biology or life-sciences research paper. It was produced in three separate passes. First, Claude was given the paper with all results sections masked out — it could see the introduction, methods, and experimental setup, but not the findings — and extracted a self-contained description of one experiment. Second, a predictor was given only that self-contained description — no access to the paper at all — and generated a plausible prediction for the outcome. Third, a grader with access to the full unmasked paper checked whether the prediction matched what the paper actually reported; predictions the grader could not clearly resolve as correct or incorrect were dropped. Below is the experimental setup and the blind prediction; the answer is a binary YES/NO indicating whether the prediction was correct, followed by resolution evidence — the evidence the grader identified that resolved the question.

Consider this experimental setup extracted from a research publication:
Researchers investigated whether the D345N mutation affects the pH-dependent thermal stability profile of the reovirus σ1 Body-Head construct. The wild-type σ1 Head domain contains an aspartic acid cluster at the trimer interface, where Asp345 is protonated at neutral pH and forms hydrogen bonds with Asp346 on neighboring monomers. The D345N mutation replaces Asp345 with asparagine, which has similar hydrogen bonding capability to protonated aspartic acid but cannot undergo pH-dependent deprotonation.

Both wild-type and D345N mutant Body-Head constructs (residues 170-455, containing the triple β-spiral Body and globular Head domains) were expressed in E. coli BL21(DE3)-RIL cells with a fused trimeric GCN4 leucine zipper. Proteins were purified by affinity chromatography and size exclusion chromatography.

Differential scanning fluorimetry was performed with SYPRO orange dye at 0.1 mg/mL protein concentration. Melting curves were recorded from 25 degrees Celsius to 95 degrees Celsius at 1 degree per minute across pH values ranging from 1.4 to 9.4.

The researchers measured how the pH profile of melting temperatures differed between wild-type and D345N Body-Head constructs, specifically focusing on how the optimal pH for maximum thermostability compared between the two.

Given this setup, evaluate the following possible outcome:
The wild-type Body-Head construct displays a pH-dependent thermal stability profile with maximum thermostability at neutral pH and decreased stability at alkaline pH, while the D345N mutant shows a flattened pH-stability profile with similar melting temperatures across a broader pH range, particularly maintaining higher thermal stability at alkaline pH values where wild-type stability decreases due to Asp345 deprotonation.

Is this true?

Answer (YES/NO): NO